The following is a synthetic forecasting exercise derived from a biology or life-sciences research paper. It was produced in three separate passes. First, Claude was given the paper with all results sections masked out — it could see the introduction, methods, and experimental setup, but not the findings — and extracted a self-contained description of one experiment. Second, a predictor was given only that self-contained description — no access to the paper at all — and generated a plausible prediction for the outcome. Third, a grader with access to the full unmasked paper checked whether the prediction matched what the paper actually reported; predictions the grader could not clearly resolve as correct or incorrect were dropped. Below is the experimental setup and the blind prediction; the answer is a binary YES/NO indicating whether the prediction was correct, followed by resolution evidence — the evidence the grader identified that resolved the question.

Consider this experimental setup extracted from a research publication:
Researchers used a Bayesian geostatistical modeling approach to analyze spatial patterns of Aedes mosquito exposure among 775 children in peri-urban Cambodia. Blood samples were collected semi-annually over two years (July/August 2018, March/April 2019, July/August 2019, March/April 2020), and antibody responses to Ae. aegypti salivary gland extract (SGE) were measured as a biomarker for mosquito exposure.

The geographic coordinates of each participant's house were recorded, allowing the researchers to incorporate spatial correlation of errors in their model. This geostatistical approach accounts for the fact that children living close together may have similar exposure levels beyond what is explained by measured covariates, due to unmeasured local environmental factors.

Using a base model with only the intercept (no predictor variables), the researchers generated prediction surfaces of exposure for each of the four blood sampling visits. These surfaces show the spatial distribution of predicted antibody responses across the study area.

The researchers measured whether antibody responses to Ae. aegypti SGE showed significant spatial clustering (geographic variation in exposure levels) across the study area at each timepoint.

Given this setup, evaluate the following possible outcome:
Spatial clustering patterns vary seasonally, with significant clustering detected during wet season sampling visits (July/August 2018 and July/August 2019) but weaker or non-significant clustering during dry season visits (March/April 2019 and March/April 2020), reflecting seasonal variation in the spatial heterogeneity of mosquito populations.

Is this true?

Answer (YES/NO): NO